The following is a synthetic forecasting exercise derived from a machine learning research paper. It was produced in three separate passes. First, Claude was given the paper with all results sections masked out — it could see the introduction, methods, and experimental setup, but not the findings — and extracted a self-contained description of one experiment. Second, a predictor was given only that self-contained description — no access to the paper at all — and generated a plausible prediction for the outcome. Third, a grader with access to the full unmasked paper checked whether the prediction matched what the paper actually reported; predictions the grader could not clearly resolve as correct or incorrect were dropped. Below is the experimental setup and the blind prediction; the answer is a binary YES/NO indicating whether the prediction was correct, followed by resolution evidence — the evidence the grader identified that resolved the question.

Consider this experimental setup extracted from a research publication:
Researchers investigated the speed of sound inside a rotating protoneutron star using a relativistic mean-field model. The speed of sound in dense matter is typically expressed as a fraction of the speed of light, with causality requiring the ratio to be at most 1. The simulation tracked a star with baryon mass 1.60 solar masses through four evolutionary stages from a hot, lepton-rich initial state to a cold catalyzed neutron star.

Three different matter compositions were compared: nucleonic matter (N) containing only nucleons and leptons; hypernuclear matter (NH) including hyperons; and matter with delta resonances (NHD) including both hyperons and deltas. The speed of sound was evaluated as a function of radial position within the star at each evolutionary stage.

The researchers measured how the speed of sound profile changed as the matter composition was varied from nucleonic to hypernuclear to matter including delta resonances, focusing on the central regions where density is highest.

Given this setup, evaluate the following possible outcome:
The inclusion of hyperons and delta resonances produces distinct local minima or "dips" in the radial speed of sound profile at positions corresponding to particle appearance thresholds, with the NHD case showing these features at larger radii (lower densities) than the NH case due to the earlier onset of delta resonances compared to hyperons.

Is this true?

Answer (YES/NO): NO